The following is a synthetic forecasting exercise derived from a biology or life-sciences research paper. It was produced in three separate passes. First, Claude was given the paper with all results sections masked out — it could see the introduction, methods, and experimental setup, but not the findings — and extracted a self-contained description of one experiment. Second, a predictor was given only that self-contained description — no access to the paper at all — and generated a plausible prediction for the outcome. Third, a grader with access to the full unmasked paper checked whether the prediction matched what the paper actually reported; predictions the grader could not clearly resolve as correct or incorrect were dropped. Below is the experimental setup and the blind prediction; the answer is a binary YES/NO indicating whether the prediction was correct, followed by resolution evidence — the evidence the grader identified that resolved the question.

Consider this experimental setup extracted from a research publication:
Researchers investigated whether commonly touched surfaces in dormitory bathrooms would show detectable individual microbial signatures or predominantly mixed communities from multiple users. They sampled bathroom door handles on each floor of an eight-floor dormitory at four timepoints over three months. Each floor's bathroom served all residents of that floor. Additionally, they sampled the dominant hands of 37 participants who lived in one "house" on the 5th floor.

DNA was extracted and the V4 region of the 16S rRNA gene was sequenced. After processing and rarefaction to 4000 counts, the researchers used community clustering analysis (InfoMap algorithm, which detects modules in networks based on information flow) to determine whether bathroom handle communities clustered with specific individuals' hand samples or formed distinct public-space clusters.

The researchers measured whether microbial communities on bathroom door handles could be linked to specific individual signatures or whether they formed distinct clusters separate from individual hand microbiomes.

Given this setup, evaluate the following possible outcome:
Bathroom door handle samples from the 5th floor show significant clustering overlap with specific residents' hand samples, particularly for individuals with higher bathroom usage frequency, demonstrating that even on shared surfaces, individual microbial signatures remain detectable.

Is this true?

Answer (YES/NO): NO